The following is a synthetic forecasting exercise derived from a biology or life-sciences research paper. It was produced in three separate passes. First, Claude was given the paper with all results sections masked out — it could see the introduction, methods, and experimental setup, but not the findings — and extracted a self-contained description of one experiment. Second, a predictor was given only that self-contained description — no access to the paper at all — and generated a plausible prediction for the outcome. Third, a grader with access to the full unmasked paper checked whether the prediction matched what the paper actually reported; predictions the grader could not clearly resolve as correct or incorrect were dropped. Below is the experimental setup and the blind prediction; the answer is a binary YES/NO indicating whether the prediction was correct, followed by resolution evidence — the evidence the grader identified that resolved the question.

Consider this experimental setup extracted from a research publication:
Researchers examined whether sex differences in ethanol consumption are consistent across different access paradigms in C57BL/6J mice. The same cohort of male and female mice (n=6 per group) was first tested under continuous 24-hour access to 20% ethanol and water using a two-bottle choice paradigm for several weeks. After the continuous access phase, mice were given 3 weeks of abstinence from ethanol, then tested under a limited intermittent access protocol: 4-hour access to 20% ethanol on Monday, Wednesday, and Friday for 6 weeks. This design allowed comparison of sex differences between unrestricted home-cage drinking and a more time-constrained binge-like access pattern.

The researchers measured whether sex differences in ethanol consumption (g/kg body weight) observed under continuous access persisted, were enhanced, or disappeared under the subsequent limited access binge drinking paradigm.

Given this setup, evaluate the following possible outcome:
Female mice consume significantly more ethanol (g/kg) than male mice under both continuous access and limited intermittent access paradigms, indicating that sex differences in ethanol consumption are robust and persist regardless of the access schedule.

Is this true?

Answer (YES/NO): YES